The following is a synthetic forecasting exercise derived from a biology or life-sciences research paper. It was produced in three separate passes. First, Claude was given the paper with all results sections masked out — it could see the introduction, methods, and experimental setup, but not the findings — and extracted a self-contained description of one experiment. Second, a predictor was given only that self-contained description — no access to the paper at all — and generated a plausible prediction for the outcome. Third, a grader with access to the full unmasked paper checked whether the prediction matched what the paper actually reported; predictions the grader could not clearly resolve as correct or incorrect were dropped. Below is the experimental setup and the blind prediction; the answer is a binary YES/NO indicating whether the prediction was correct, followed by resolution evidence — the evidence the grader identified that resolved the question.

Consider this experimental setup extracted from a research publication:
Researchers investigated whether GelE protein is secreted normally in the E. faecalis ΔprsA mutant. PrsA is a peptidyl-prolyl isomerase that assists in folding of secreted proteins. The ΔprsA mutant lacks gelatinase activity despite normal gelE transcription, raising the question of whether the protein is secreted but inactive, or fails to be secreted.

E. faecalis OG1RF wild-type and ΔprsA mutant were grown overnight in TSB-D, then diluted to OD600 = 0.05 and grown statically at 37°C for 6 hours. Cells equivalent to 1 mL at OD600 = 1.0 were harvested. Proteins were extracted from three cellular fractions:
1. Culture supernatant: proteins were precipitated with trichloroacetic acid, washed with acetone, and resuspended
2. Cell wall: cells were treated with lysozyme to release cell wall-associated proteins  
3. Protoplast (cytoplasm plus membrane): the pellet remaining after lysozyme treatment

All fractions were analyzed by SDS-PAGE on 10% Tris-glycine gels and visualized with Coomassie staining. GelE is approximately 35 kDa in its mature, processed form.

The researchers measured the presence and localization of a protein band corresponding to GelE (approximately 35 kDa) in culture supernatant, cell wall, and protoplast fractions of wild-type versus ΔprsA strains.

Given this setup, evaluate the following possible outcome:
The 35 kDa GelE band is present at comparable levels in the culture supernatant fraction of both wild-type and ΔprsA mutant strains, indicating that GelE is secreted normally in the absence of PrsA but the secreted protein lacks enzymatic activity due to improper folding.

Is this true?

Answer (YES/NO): NO